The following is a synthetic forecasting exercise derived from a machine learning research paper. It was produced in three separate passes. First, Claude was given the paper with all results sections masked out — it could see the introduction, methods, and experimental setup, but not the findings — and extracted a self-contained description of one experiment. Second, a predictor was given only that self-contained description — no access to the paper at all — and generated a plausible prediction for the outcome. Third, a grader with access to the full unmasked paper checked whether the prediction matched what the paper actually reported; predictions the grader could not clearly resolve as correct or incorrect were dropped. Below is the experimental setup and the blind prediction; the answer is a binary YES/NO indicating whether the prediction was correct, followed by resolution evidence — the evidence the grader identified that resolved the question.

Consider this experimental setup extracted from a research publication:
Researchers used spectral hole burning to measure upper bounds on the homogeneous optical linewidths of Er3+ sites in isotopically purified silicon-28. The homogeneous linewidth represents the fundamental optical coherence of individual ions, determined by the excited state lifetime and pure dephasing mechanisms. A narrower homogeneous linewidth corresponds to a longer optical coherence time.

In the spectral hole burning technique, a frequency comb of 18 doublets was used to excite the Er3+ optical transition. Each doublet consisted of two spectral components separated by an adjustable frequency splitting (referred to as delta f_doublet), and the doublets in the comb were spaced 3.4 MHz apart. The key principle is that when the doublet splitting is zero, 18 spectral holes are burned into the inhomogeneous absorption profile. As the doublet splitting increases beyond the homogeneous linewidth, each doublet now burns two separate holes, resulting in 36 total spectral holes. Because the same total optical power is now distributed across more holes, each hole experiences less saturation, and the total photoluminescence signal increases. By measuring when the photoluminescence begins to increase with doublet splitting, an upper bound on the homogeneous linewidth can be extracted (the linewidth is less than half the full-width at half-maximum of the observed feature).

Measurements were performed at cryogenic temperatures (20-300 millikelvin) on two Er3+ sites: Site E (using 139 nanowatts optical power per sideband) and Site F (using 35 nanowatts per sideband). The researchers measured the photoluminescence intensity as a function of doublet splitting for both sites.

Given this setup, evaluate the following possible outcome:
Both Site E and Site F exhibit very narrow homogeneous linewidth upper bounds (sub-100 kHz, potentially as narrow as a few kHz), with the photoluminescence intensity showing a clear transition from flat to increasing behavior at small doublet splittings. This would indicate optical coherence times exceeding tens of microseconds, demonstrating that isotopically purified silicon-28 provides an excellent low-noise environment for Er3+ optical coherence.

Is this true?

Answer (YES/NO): NO